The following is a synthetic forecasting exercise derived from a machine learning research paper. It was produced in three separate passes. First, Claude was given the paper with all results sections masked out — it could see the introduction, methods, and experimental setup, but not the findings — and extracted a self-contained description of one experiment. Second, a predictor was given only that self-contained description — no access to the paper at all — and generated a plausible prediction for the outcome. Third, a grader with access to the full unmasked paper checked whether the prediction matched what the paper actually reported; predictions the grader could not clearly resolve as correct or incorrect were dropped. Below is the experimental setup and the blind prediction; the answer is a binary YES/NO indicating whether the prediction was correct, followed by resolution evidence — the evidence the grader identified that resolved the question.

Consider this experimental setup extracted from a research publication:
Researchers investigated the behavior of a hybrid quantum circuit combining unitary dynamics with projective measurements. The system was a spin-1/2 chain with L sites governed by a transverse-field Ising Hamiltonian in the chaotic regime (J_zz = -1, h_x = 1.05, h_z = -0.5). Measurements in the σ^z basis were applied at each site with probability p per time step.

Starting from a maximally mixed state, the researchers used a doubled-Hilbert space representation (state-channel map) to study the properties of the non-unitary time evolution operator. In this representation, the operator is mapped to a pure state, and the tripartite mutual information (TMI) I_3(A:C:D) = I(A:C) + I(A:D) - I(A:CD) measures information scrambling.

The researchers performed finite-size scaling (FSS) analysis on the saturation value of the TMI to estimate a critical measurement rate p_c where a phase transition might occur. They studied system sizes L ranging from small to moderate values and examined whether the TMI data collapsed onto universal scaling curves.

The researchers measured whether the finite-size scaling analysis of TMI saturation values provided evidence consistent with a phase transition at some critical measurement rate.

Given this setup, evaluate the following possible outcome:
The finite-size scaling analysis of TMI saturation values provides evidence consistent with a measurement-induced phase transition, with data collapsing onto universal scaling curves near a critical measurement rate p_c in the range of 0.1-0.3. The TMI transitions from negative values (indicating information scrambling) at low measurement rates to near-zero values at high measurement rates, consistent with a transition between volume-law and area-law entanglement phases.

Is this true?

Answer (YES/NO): NO